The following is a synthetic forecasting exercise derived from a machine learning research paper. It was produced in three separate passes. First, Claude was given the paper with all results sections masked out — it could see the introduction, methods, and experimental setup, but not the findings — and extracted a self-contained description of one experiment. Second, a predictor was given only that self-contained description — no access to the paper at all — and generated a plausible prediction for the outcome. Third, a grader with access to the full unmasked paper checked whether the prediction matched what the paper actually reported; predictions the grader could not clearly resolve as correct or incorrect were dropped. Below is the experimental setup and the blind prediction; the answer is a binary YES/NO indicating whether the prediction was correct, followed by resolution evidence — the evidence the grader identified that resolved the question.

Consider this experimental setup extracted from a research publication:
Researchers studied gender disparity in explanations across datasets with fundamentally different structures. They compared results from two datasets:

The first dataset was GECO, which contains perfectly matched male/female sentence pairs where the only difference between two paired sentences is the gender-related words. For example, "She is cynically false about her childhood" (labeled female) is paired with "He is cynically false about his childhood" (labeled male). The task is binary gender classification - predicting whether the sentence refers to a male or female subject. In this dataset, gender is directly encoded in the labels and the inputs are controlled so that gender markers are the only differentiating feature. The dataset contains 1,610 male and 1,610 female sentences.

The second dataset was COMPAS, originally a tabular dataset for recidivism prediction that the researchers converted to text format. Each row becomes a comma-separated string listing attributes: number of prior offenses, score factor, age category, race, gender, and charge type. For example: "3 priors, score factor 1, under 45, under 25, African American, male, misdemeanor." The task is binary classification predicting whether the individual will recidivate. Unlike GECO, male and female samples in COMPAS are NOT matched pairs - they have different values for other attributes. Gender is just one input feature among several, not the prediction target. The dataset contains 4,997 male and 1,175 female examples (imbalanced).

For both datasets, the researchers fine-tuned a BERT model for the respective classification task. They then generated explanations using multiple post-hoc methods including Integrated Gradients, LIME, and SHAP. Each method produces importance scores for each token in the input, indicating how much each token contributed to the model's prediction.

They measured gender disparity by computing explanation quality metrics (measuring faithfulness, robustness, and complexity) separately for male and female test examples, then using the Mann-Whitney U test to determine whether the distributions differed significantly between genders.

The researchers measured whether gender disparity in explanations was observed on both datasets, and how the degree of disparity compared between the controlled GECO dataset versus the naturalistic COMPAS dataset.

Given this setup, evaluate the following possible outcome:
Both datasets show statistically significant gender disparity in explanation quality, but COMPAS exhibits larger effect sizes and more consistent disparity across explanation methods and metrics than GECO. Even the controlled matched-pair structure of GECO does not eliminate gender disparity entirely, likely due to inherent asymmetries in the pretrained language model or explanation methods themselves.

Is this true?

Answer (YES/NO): NO